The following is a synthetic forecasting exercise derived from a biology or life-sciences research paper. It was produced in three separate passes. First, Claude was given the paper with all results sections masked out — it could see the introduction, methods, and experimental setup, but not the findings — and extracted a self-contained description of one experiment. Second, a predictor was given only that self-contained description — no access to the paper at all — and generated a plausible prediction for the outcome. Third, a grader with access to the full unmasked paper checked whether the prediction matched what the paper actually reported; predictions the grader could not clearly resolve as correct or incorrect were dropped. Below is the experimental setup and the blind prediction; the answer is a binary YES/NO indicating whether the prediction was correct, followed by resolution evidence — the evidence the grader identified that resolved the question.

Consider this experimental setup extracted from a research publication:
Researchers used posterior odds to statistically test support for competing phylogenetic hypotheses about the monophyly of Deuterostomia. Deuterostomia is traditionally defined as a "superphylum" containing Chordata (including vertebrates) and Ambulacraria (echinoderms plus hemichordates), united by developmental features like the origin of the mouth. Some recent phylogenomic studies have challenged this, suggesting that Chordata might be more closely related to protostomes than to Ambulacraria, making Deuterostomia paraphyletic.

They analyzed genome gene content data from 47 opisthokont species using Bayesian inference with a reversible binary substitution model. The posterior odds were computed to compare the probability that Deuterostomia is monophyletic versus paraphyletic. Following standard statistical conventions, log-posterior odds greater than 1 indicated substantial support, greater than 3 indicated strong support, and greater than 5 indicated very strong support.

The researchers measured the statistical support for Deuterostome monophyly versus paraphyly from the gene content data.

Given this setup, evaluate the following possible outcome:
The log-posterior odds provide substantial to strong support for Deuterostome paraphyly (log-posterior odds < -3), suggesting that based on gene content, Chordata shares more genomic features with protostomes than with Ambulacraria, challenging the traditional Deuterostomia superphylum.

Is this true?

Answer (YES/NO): NO